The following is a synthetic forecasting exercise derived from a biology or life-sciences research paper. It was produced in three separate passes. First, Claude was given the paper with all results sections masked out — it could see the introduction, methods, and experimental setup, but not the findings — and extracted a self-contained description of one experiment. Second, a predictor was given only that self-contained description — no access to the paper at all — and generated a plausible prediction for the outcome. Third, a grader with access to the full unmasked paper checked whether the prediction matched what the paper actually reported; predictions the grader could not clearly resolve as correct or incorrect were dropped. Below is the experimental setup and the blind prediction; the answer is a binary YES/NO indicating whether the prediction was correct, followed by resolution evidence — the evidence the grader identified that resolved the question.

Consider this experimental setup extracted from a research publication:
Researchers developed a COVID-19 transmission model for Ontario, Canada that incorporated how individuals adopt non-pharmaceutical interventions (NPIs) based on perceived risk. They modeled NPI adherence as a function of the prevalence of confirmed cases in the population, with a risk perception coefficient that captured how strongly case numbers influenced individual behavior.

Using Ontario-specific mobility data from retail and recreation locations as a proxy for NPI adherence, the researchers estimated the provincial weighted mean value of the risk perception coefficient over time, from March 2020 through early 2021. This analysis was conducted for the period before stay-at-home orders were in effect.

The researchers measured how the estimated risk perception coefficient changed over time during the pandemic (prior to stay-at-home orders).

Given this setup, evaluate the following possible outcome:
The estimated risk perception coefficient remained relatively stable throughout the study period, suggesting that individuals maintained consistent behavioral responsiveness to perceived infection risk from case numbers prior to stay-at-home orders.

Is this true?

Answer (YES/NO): NO